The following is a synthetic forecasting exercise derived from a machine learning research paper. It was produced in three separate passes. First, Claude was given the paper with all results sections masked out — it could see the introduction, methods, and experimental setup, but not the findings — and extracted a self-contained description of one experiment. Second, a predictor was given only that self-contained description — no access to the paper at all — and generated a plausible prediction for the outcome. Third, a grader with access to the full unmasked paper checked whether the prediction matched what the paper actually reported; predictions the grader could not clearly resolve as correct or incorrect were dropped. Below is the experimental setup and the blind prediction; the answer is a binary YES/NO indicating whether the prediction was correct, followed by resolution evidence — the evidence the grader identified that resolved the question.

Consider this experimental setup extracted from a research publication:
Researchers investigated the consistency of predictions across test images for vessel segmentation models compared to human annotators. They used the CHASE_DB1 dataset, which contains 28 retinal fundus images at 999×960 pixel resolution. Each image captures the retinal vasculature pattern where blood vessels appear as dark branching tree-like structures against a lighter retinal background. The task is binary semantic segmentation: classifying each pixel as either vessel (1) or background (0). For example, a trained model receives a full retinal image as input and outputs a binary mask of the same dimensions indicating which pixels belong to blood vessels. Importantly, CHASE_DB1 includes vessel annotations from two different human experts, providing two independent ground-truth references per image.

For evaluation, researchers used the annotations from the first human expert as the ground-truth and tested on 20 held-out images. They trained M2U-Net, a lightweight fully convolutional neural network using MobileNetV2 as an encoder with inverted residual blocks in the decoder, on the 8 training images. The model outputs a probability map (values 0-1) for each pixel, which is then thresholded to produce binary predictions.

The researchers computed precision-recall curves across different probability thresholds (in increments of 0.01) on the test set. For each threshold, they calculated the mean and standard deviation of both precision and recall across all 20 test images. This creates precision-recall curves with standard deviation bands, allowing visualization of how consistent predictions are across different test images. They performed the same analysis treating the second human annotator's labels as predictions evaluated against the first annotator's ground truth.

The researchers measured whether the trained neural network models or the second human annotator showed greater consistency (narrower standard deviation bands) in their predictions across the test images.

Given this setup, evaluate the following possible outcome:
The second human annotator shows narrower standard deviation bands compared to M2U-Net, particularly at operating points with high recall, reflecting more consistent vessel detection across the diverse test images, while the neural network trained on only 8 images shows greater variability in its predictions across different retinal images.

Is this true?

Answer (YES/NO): NO